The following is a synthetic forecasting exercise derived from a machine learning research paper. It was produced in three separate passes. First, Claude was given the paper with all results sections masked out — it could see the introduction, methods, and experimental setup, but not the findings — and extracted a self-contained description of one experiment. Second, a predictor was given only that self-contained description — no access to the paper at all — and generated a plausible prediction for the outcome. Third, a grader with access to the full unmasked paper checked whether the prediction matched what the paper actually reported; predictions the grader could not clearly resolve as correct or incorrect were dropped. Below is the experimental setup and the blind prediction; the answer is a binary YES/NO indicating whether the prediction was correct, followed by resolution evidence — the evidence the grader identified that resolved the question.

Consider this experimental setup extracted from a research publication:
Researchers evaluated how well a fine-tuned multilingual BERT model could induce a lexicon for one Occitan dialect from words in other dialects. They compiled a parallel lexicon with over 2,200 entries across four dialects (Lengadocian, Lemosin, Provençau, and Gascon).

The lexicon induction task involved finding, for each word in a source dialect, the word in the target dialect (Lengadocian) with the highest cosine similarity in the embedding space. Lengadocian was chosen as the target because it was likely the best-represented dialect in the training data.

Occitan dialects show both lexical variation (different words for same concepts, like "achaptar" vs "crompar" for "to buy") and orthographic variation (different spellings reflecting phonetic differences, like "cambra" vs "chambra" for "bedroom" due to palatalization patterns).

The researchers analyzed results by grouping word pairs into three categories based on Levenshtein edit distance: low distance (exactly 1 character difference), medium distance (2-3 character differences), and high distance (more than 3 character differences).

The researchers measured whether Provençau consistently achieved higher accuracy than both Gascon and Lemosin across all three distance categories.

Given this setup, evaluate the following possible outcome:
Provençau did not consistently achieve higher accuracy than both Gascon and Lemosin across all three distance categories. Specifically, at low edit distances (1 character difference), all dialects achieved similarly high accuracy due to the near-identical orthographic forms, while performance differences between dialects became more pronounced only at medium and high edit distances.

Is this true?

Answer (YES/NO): NO